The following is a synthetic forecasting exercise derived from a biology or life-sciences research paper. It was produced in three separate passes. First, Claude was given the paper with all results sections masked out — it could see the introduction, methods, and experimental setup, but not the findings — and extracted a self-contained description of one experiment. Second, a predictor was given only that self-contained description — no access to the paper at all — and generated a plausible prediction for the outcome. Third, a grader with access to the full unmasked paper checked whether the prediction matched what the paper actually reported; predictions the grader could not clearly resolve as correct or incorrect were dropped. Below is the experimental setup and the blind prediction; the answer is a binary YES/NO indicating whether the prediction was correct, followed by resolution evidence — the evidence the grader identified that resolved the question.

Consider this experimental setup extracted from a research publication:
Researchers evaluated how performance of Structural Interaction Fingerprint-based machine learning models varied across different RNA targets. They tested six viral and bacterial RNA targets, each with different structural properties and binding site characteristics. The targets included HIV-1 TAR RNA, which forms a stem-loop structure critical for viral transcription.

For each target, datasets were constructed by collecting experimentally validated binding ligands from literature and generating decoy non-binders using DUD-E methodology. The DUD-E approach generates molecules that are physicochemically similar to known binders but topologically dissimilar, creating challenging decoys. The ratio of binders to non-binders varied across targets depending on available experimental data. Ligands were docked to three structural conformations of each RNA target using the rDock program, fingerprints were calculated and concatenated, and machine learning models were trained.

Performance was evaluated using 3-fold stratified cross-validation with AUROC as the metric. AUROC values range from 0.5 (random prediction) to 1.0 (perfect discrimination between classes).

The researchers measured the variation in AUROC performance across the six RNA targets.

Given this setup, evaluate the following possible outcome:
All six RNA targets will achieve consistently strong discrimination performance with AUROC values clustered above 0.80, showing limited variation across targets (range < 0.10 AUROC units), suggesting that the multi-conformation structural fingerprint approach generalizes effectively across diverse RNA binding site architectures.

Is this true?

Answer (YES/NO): NO